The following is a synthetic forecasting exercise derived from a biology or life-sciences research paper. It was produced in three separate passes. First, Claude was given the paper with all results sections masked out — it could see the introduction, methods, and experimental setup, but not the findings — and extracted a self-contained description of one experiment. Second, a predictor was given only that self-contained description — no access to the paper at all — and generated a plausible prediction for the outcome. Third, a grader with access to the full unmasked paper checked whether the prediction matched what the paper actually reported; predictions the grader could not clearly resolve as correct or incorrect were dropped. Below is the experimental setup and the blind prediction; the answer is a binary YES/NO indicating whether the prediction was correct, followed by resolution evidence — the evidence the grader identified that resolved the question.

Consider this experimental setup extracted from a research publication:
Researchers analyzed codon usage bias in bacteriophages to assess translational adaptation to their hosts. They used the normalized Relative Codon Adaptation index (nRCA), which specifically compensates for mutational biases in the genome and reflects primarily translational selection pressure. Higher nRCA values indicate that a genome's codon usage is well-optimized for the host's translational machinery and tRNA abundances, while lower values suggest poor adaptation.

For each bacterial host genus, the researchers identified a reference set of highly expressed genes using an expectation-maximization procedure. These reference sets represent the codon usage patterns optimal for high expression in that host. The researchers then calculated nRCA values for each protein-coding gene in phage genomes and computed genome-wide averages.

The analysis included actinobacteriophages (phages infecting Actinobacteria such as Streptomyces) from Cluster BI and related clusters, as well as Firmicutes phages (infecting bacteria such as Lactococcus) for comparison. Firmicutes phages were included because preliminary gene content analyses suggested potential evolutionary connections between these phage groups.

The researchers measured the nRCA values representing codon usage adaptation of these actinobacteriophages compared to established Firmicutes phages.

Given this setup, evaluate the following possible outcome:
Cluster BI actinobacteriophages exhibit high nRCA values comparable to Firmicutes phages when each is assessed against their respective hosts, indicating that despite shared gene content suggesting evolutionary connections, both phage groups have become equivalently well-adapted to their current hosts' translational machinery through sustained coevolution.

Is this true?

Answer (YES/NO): NO